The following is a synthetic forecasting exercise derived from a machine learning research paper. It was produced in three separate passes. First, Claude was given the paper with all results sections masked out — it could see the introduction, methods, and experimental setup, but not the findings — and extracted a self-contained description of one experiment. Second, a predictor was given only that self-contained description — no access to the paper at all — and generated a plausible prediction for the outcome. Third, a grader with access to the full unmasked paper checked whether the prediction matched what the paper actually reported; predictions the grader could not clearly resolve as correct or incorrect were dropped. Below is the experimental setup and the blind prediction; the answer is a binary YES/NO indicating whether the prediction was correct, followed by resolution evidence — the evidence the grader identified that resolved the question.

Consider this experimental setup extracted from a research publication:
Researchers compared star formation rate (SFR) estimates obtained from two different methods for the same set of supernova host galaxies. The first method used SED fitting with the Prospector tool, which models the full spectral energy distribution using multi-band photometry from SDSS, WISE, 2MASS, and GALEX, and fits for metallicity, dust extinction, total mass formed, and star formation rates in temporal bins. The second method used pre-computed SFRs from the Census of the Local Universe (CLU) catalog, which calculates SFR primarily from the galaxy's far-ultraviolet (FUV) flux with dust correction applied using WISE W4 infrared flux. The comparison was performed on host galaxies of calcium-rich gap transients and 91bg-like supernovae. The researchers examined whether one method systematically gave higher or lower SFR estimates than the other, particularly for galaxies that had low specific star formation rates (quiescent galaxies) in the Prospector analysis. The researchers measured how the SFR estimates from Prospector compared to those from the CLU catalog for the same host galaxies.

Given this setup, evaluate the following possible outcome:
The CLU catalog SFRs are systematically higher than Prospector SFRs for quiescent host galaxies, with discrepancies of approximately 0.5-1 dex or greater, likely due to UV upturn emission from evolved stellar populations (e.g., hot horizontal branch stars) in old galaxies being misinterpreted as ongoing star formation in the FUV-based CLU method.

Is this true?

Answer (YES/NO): NO